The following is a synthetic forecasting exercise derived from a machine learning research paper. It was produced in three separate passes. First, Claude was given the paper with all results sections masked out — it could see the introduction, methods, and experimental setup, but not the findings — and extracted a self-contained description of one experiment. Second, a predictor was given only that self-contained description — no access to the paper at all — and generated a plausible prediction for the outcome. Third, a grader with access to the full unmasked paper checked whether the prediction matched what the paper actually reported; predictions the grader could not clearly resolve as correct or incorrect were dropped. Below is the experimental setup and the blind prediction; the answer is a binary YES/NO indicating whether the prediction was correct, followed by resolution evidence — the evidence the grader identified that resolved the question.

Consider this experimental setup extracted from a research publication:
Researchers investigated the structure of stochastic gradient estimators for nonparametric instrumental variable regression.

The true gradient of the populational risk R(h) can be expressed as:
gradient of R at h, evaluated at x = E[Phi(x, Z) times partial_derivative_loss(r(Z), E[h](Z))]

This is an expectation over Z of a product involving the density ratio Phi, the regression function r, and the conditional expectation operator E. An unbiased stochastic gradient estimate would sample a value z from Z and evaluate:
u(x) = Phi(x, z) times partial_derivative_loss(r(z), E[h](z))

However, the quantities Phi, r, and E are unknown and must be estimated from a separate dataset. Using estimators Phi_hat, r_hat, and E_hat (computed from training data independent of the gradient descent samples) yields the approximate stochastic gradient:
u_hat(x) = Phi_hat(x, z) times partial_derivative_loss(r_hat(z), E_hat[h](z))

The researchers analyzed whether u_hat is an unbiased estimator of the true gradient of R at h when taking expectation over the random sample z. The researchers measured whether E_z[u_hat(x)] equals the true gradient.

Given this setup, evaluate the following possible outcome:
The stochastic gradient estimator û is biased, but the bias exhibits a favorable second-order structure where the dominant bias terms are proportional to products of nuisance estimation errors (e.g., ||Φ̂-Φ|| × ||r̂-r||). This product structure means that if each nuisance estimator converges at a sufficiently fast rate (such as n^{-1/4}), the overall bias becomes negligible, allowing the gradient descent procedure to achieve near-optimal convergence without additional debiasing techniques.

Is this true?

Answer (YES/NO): NO